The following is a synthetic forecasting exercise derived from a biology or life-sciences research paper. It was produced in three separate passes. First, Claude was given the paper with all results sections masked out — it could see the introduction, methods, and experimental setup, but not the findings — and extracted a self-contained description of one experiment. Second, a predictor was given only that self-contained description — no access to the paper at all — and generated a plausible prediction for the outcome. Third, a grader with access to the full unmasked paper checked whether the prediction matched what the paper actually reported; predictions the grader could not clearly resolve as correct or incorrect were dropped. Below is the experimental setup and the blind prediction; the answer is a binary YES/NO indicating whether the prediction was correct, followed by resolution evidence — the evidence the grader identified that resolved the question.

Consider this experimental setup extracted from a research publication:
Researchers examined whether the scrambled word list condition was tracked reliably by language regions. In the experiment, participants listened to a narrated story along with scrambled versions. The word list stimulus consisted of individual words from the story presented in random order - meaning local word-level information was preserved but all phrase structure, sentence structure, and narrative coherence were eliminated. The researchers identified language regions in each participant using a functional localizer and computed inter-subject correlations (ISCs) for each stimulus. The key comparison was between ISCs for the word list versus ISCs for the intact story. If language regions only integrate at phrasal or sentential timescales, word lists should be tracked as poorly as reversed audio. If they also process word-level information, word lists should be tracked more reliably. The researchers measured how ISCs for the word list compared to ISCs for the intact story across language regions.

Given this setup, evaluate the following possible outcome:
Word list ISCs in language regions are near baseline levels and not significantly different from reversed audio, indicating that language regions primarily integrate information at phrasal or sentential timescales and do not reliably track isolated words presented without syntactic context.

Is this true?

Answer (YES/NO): NO